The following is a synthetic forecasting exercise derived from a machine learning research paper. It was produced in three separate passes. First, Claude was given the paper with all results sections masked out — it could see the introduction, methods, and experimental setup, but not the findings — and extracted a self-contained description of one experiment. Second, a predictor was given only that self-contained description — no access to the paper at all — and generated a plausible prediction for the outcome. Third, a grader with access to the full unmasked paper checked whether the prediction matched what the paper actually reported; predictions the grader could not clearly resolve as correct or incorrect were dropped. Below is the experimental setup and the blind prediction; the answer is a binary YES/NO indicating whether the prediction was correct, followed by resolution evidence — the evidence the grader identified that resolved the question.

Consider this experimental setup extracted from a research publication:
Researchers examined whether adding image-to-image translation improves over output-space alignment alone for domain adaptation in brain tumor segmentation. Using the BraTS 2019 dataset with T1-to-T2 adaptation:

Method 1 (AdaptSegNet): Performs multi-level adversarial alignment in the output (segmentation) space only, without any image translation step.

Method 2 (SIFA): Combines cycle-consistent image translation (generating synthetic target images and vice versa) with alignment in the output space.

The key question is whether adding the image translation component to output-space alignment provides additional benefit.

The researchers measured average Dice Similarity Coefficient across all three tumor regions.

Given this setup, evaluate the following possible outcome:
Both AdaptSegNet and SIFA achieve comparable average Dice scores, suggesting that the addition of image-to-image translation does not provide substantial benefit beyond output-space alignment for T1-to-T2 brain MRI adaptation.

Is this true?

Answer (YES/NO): NO